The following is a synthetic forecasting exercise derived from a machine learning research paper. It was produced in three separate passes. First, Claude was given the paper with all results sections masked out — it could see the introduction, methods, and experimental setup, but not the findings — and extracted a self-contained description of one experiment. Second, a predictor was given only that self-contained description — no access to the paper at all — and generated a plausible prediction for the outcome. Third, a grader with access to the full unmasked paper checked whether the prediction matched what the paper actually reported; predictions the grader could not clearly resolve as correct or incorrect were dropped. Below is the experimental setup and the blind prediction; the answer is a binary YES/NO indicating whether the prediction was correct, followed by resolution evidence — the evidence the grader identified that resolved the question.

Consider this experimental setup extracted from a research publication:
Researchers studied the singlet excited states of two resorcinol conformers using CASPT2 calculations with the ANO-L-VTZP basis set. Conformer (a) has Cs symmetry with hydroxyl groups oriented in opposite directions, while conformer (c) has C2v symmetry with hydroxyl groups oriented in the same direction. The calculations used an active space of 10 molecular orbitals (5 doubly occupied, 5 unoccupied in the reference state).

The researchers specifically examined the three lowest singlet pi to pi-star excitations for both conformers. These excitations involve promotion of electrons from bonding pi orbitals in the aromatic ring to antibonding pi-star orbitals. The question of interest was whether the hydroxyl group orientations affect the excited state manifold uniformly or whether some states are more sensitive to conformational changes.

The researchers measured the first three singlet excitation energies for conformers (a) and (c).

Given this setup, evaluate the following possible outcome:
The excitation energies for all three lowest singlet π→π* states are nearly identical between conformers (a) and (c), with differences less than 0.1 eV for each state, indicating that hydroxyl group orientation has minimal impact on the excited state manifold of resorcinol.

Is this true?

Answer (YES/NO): NO